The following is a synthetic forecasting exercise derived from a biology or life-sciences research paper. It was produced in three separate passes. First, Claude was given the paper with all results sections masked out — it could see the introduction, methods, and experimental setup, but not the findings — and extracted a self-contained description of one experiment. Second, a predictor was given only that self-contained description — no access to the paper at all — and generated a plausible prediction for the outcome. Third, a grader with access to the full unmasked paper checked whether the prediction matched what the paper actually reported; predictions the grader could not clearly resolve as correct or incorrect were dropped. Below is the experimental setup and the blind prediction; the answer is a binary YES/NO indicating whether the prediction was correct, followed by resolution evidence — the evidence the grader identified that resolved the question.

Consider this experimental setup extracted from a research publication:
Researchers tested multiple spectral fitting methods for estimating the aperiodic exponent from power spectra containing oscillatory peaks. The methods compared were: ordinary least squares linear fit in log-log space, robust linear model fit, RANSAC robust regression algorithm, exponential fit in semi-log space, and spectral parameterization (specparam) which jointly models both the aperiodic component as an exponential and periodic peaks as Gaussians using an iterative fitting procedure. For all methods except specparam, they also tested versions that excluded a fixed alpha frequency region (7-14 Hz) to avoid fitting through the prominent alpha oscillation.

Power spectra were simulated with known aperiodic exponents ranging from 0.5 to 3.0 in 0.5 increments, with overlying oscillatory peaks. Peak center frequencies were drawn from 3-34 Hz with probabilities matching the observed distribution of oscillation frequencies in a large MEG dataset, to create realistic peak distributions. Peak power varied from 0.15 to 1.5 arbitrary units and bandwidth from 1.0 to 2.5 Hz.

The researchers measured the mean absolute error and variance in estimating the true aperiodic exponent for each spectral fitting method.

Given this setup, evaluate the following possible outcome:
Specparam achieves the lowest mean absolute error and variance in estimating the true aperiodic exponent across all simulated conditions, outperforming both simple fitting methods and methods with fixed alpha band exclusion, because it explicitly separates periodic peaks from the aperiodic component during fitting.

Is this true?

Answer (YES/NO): YES